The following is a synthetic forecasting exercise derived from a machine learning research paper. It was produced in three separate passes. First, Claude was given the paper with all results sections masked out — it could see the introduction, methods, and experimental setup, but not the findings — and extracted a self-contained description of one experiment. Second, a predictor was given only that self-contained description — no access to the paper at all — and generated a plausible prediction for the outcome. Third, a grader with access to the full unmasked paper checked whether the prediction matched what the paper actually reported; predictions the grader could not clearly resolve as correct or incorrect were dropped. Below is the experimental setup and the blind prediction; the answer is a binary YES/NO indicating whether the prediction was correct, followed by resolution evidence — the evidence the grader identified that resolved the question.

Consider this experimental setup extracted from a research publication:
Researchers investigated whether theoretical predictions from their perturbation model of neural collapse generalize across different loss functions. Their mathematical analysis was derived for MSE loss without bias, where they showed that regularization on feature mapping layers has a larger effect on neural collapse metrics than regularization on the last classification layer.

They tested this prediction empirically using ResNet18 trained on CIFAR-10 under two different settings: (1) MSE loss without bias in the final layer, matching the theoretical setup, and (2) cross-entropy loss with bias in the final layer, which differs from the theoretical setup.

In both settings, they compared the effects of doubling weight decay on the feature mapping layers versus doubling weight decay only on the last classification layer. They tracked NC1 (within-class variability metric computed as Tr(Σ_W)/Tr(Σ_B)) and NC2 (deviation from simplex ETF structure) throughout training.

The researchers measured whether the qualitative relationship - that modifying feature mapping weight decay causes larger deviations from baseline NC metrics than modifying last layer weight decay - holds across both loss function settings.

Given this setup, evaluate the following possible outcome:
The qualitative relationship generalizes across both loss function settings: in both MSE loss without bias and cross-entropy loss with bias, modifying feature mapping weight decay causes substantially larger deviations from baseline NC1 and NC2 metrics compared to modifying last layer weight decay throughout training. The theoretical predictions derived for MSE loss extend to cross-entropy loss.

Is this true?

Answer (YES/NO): YES